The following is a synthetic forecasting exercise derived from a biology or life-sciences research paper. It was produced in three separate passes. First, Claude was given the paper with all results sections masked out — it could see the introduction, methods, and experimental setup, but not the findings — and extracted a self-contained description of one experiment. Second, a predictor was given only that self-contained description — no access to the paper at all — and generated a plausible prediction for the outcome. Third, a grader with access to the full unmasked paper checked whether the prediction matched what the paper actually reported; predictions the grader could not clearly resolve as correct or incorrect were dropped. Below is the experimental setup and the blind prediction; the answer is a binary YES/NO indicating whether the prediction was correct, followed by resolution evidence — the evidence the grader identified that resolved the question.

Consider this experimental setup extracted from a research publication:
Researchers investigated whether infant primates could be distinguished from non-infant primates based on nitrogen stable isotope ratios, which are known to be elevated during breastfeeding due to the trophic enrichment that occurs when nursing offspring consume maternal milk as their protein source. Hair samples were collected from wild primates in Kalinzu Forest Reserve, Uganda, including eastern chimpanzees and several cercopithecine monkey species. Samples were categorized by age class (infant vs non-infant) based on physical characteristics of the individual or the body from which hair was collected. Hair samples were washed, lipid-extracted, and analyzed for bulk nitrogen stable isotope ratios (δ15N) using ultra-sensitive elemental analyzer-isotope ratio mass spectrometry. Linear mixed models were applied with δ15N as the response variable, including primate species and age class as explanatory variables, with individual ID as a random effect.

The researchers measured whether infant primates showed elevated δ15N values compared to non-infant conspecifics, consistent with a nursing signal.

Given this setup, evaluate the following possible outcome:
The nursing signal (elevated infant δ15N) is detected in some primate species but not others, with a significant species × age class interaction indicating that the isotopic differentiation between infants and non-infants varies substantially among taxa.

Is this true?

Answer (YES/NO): NO